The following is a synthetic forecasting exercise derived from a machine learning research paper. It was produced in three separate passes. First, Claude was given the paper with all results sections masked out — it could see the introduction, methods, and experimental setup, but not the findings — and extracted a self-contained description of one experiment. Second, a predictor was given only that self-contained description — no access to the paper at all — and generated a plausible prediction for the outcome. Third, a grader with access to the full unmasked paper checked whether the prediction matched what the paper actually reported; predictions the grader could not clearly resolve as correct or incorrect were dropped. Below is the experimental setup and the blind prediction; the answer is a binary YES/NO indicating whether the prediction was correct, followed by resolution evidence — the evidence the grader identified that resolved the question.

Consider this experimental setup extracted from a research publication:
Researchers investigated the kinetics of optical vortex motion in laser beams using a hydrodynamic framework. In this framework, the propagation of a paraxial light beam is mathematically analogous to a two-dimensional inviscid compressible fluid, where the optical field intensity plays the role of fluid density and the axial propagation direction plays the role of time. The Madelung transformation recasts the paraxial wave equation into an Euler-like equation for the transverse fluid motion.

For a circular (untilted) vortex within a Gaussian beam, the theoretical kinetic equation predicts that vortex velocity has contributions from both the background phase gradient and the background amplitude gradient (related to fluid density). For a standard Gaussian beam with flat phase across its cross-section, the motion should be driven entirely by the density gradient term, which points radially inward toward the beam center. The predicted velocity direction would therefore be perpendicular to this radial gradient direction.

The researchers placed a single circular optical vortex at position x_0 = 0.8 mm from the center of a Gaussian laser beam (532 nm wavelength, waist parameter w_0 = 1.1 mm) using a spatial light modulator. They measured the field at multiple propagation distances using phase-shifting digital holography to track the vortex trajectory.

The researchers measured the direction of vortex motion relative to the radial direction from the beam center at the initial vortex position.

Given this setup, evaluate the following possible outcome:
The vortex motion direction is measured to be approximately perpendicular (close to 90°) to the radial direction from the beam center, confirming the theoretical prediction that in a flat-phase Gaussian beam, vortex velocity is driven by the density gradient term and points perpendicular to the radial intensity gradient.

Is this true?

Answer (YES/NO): YES